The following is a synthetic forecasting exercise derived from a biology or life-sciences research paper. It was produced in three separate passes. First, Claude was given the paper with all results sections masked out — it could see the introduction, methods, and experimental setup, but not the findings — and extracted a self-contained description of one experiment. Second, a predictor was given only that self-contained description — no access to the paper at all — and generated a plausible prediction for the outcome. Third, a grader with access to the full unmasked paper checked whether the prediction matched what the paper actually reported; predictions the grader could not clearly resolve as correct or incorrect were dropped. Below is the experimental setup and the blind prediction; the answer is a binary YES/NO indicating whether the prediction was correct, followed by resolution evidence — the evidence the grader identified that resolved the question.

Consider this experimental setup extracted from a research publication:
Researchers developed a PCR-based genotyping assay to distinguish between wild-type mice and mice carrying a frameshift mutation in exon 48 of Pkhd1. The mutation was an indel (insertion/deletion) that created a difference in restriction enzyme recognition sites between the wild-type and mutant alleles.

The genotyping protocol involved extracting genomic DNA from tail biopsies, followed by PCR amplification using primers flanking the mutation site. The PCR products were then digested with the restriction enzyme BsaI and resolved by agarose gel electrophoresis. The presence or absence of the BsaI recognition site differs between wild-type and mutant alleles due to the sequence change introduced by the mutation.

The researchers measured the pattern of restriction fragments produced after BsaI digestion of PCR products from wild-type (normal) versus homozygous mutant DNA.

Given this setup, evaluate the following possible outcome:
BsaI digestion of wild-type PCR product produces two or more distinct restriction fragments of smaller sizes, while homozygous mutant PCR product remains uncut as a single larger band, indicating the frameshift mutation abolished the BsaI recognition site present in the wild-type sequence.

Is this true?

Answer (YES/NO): YES